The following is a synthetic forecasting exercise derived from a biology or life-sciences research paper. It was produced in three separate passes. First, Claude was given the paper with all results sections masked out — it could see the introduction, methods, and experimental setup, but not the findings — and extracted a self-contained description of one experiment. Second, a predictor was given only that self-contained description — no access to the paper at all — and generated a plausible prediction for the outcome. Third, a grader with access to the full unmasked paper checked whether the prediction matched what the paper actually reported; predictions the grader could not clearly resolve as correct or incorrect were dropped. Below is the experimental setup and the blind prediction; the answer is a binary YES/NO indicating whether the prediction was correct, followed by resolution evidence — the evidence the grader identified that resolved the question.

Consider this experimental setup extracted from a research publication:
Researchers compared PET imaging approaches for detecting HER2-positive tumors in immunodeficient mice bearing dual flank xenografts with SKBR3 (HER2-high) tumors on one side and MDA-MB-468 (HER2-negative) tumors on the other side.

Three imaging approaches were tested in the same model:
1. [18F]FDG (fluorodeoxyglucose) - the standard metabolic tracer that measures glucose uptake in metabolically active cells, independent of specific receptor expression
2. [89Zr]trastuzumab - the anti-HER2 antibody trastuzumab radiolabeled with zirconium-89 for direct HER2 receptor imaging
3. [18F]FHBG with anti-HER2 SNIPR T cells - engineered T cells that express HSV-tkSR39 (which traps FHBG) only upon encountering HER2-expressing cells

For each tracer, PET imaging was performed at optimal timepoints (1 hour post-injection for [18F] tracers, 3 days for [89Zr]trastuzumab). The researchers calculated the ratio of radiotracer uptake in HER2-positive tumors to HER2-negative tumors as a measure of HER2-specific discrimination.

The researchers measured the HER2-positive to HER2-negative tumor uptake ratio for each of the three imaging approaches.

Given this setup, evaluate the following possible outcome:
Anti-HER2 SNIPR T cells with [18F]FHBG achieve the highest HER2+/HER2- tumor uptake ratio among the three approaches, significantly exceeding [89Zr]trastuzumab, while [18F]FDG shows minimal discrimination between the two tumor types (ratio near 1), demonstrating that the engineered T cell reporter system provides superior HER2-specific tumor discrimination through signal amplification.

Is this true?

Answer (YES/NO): NO